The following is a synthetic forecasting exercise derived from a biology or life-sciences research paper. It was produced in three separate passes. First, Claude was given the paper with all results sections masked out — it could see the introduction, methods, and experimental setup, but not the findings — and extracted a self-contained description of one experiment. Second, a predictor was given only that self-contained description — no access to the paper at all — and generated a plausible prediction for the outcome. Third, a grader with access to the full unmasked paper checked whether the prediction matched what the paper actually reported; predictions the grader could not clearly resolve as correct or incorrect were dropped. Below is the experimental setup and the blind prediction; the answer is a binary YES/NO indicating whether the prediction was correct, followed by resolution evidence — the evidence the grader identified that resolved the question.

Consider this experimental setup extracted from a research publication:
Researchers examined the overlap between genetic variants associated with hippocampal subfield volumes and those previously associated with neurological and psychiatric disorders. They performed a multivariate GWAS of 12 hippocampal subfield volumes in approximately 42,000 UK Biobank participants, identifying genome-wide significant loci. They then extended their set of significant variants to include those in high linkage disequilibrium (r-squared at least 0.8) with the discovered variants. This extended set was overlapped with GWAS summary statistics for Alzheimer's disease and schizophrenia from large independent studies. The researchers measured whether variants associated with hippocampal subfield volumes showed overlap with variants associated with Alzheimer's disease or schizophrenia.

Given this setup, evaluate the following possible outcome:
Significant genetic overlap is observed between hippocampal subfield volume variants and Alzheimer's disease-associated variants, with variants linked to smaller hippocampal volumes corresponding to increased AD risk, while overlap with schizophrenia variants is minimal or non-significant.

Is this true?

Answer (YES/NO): NO